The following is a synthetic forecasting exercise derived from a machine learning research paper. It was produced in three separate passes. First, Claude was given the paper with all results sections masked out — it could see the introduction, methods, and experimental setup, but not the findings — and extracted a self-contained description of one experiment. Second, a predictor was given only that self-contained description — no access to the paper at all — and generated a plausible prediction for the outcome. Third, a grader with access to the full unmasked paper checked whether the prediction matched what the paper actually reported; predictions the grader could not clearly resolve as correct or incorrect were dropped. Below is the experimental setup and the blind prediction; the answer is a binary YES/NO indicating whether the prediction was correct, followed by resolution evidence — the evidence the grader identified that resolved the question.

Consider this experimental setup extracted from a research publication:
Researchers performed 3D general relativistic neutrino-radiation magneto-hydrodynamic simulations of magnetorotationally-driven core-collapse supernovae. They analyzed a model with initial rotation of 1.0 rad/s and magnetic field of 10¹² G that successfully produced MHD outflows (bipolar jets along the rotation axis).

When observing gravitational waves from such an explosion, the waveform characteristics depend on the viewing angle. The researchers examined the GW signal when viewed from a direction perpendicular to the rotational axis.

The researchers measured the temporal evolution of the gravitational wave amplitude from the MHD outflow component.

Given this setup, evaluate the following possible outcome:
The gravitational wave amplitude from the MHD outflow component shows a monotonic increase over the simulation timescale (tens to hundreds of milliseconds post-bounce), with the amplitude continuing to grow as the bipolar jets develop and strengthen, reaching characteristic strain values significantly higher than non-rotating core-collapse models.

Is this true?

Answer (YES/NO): YES